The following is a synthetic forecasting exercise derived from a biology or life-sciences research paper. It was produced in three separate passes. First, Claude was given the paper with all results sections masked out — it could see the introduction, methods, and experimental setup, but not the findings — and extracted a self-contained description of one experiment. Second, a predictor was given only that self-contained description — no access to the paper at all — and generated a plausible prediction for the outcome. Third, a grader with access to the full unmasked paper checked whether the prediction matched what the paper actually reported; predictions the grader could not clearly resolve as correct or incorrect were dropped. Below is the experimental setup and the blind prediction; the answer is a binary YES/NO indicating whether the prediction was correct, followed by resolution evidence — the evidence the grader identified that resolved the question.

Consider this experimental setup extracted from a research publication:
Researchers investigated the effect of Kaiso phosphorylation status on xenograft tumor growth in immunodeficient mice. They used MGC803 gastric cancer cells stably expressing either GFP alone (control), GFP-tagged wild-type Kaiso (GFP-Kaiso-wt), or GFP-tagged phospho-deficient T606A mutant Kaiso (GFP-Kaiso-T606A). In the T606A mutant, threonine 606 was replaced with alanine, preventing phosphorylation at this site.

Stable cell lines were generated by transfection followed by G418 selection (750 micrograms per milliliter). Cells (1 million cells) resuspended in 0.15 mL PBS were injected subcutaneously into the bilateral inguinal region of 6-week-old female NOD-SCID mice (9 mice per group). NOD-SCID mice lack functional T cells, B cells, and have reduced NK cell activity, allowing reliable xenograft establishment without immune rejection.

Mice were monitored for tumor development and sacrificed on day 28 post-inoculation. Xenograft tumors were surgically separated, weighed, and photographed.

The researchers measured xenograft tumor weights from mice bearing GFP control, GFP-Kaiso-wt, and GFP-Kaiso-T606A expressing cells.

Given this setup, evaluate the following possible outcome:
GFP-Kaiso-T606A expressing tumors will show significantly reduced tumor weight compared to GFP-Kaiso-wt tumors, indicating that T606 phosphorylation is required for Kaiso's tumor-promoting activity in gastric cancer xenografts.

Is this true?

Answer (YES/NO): NO